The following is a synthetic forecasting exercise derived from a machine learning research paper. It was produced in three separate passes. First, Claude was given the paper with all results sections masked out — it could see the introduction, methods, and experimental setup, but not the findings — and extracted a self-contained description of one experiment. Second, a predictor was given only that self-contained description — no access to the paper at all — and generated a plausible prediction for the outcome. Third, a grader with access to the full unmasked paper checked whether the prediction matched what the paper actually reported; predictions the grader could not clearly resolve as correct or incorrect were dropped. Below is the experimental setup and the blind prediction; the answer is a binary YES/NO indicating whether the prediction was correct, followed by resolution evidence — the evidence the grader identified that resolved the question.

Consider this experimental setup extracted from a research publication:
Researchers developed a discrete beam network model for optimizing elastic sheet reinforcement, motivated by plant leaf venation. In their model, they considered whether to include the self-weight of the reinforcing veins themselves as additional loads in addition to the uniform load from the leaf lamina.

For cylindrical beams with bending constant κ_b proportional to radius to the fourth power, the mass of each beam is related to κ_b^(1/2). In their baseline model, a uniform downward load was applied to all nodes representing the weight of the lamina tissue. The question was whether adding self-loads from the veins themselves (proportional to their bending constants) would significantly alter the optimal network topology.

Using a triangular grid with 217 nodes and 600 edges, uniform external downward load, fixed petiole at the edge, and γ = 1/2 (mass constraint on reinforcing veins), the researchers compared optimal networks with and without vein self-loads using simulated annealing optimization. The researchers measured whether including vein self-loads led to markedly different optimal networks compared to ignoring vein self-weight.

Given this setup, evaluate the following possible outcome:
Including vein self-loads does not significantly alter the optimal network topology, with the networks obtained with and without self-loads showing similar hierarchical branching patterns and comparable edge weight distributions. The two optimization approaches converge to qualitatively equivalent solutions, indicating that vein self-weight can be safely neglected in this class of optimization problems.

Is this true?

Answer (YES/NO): YES